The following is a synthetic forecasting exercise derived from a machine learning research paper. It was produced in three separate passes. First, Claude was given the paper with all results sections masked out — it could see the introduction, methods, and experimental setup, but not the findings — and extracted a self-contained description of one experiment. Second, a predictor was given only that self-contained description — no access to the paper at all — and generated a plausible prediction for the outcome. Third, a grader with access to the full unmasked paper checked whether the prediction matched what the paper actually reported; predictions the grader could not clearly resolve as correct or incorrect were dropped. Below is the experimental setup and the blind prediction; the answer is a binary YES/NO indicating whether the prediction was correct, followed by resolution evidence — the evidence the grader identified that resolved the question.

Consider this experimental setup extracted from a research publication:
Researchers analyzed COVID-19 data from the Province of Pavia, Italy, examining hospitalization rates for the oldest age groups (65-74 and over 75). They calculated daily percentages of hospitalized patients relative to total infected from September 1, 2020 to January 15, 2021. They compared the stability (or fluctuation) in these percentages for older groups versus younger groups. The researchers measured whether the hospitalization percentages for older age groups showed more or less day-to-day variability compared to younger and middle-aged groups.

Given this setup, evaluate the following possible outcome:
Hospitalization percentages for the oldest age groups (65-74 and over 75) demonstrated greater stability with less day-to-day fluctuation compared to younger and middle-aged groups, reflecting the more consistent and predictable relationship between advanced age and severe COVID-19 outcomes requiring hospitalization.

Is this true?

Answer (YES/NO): NO